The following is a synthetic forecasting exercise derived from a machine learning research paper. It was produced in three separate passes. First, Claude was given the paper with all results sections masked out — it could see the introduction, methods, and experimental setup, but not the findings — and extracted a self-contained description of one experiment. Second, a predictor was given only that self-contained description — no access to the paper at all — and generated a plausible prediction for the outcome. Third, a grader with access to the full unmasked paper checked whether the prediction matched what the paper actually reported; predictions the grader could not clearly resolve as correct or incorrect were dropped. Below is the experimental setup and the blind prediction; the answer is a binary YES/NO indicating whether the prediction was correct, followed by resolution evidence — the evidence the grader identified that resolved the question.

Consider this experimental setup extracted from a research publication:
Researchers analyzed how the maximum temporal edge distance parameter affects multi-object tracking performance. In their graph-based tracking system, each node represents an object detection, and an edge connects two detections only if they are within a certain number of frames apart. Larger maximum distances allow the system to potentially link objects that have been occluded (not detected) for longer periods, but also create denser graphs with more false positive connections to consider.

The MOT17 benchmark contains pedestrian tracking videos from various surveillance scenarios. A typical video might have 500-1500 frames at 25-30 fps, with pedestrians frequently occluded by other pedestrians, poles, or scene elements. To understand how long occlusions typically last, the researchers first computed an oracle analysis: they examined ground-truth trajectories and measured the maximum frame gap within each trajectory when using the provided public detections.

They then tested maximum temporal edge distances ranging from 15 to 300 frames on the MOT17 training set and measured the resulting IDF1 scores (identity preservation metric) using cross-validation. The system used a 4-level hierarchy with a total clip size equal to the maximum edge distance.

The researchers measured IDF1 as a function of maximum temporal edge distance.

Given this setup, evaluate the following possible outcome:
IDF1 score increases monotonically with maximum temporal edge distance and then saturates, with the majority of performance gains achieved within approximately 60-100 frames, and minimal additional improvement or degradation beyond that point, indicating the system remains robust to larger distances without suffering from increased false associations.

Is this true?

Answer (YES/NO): NO